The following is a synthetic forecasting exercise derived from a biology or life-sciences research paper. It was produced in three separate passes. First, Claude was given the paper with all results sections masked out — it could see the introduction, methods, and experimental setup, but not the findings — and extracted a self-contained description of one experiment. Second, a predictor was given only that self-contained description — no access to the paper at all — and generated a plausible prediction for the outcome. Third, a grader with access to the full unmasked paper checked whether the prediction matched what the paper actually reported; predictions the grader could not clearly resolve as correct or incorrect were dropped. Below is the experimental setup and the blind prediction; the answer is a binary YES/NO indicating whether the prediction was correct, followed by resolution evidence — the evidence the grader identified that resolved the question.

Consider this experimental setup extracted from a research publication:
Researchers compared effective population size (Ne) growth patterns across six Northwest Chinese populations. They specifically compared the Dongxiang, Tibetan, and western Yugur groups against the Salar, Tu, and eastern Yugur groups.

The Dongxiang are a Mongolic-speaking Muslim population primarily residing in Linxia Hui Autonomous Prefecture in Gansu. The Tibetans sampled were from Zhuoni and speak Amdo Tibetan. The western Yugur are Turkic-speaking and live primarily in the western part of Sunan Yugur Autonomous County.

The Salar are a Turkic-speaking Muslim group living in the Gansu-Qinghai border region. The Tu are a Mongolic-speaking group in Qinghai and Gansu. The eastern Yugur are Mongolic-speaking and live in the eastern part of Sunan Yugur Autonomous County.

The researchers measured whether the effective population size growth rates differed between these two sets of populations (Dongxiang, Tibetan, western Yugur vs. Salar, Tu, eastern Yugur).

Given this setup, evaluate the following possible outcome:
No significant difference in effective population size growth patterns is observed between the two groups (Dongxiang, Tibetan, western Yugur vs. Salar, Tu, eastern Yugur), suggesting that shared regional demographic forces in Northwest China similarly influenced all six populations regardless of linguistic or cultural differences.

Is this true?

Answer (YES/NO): NO